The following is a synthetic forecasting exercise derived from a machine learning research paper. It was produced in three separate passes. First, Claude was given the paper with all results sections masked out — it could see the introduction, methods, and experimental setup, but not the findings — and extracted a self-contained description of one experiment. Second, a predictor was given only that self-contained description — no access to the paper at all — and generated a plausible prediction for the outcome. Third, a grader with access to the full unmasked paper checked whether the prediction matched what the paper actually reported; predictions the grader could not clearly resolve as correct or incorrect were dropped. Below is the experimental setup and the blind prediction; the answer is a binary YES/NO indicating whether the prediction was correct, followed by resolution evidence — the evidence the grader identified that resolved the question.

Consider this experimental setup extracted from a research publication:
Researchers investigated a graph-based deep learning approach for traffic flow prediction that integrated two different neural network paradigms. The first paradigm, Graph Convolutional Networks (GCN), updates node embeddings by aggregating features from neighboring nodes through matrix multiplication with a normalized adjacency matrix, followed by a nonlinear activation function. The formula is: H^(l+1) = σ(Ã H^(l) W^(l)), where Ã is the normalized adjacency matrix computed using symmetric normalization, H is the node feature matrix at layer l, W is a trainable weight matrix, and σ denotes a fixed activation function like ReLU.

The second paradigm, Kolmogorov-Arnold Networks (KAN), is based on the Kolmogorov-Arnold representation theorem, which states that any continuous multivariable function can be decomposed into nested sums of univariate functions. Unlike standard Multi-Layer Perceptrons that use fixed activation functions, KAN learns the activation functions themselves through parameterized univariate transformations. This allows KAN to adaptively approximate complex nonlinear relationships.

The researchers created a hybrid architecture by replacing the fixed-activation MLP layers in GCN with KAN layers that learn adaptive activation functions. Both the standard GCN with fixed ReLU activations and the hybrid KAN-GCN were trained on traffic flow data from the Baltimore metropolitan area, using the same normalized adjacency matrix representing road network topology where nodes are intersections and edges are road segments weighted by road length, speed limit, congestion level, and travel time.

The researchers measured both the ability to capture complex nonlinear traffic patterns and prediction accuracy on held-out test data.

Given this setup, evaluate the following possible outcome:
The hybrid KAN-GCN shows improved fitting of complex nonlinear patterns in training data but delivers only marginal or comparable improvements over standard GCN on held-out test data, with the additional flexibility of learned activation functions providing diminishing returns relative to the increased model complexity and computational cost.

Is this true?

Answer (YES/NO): NO